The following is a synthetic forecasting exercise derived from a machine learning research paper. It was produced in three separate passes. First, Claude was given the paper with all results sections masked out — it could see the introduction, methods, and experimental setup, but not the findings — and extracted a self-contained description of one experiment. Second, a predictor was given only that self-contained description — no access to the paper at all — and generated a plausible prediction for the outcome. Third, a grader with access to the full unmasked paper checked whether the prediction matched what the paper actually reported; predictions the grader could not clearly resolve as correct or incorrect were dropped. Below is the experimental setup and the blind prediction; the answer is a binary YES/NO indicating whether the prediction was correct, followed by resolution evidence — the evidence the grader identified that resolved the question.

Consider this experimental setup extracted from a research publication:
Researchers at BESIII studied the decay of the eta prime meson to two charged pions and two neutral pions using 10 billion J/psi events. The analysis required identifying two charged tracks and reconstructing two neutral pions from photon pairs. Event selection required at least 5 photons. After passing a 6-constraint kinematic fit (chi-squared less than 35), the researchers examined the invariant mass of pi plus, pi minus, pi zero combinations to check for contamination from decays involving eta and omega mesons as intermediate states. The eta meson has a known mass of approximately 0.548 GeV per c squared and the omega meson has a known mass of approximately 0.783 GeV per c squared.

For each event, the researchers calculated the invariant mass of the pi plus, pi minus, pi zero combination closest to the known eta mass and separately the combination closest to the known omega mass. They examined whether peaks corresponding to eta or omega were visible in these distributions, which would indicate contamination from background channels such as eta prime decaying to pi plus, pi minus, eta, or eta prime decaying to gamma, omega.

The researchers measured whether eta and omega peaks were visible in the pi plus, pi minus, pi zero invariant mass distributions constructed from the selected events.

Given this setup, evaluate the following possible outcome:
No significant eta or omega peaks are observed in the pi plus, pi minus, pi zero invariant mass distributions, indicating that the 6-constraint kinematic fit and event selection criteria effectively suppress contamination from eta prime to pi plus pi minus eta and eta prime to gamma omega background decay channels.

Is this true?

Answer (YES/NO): NO